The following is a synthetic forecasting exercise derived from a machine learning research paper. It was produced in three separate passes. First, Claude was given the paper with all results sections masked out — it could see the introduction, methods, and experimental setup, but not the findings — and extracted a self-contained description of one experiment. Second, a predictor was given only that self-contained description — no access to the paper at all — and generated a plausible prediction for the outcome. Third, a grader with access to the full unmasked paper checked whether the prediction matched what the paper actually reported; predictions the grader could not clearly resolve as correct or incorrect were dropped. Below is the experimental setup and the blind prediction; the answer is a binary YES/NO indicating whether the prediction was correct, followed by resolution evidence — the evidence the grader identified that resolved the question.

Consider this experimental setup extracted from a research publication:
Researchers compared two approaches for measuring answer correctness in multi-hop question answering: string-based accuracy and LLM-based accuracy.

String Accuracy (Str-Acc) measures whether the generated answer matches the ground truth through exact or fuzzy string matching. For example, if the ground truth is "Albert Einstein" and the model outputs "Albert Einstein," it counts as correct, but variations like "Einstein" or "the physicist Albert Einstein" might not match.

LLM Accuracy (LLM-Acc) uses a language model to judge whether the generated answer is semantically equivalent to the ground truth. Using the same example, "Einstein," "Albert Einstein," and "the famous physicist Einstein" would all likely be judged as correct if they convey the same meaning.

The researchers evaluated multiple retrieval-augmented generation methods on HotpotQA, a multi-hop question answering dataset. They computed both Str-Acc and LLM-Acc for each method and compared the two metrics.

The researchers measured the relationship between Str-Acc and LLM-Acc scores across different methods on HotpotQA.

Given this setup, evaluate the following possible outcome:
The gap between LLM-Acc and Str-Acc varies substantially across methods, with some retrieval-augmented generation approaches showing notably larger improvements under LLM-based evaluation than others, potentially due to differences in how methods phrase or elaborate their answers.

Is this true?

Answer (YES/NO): YES